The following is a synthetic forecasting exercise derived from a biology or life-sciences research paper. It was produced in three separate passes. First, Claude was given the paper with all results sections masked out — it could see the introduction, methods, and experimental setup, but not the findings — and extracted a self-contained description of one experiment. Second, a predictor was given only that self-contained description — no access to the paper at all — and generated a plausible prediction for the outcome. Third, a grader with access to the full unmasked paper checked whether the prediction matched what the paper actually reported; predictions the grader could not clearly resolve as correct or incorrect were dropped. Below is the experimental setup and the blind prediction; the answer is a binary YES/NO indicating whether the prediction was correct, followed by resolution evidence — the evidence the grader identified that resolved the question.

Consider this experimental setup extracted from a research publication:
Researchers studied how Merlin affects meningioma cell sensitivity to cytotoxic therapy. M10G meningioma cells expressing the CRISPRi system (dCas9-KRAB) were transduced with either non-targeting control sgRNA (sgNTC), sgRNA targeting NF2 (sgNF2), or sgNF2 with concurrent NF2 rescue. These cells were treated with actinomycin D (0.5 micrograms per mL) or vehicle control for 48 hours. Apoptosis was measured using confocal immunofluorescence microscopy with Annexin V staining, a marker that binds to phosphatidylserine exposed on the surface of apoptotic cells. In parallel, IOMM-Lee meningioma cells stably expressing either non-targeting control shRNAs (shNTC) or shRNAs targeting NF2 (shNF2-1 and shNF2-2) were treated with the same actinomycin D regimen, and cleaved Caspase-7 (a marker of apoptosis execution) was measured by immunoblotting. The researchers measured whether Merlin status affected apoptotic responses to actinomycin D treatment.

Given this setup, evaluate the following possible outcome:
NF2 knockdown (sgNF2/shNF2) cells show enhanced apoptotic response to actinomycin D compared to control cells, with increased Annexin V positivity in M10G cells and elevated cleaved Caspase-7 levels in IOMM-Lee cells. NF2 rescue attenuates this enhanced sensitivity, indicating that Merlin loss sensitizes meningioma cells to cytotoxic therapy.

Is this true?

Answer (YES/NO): YES